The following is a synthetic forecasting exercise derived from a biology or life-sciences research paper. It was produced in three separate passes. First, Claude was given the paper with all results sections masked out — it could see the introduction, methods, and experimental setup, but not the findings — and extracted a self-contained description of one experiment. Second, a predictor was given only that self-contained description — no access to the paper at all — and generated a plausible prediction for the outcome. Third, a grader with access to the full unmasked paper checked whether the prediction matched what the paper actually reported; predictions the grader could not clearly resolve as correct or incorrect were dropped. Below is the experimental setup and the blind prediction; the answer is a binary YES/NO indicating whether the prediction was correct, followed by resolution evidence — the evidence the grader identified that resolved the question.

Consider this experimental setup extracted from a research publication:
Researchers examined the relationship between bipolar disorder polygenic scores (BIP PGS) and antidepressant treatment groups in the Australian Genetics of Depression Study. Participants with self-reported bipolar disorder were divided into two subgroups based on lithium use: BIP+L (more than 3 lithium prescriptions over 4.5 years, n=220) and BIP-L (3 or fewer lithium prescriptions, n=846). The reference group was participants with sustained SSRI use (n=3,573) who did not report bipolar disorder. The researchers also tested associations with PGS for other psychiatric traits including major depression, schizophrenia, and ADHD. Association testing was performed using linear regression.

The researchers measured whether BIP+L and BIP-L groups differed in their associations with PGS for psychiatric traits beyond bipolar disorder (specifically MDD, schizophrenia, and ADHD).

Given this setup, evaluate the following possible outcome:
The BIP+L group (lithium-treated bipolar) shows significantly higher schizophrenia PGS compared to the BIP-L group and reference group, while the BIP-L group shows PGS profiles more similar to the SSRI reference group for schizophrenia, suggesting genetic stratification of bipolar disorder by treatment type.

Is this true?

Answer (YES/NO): NO